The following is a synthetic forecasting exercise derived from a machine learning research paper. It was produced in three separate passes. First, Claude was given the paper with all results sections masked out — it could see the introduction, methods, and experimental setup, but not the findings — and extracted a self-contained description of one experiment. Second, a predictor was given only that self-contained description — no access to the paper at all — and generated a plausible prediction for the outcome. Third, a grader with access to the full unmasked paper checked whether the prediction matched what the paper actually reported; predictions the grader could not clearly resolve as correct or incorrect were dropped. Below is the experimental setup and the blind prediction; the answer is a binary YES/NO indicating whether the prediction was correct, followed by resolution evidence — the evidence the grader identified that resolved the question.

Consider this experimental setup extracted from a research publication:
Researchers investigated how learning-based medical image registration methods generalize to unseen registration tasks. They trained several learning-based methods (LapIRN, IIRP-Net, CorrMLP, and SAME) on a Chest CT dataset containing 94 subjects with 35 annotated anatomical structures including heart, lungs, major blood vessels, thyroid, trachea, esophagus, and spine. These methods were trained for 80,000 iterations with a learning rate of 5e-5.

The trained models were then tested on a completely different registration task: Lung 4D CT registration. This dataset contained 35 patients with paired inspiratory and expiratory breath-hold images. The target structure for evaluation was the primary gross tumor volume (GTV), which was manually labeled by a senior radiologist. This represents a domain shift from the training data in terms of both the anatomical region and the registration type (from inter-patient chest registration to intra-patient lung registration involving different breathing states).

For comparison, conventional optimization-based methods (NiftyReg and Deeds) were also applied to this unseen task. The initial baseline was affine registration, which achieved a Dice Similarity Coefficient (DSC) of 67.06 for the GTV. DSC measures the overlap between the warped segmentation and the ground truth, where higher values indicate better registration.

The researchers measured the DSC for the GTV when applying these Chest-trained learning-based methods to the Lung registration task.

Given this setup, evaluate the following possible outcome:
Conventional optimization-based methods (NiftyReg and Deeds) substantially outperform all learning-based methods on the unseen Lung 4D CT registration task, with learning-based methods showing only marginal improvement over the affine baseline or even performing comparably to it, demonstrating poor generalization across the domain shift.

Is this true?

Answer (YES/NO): NO